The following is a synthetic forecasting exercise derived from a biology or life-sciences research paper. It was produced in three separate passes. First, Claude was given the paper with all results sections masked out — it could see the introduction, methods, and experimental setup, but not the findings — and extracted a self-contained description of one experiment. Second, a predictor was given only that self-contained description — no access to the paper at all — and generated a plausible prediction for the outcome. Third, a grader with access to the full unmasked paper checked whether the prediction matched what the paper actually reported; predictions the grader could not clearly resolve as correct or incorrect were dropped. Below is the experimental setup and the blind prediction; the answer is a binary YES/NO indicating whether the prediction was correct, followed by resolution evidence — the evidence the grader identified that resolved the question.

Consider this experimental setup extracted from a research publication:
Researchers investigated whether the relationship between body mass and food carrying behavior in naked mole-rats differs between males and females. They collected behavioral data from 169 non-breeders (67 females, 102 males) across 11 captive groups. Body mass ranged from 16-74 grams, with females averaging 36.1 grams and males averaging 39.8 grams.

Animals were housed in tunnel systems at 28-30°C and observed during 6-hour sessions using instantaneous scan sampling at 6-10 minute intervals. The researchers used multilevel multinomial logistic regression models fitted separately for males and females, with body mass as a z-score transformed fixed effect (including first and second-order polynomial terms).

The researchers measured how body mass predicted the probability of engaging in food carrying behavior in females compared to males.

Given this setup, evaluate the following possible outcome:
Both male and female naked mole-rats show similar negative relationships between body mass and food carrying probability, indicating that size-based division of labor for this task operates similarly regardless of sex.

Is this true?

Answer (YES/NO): NO